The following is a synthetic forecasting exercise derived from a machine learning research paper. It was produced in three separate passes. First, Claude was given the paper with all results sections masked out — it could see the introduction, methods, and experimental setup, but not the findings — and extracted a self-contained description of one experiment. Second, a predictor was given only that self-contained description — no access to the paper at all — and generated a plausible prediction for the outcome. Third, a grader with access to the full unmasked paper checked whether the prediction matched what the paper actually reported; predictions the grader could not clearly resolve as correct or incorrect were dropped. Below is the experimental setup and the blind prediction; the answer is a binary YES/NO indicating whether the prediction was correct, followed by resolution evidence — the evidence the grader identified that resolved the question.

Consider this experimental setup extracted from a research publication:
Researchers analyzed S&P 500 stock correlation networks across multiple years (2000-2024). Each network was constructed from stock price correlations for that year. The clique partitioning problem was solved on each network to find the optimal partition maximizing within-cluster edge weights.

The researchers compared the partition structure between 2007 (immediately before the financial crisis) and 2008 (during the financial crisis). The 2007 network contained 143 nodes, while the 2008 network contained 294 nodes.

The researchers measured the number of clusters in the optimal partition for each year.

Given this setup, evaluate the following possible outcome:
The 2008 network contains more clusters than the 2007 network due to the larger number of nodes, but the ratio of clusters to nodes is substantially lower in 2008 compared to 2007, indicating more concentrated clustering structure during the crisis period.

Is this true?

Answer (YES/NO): NO